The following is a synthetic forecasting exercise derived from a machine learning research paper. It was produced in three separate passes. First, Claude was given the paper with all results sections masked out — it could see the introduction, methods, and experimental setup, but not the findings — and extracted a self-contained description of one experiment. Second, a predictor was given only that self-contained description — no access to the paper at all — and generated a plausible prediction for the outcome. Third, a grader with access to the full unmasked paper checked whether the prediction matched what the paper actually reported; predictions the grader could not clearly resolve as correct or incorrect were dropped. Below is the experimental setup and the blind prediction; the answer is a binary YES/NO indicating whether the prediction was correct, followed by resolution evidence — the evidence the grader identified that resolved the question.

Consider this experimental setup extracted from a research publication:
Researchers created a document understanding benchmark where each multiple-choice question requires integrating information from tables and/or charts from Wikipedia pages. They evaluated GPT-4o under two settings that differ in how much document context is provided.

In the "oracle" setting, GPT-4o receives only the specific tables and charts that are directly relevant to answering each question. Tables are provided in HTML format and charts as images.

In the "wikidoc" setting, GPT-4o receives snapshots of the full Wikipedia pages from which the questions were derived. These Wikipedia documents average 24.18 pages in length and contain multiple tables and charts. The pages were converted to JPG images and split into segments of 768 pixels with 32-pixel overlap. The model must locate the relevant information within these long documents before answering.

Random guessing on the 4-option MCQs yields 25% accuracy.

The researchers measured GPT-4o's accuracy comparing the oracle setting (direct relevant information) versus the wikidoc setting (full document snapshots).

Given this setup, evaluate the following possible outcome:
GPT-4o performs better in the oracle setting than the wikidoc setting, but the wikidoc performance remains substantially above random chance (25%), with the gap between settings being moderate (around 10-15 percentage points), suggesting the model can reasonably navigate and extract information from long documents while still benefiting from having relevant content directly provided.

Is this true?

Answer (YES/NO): NO